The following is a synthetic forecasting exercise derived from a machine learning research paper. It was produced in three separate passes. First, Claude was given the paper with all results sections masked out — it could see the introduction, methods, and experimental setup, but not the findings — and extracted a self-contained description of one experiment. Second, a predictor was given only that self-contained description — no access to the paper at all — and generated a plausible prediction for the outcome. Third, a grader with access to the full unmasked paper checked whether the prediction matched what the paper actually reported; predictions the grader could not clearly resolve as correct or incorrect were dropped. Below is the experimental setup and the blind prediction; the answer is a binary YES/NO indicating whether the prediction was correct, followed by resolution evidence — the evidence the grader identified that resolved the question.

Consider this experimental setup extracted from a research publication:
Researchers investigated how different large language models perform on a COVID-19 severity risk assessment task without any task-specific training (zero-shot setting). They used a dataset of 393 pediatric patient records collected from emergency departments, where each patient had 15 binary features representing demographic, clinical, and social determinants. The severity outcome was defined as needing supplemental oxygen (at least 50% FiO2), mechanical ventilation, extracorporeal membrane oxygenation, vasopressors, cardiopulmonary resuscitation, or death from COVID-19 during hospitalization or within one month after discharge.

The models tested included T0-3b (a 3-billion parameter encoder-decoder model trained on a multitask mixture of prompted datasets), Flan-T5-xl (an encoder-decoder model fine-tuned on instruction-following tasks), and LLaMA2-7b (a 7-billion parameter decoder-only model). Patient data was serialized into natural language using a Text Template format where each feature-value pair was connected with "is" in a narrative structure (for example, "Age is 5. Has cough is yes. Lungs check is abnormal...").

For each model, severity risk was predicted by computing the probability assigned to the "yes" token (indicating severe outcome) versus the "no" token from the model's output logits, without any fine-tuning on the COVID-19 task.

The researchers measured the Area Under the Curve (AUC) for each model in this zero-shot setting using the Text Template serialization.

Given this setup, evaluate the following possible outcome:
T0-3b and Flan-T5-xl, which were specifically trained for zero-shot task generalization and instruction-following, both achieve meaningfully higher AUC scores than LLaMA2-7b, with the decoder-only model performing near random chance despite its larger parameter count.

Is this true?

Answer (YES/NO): NO